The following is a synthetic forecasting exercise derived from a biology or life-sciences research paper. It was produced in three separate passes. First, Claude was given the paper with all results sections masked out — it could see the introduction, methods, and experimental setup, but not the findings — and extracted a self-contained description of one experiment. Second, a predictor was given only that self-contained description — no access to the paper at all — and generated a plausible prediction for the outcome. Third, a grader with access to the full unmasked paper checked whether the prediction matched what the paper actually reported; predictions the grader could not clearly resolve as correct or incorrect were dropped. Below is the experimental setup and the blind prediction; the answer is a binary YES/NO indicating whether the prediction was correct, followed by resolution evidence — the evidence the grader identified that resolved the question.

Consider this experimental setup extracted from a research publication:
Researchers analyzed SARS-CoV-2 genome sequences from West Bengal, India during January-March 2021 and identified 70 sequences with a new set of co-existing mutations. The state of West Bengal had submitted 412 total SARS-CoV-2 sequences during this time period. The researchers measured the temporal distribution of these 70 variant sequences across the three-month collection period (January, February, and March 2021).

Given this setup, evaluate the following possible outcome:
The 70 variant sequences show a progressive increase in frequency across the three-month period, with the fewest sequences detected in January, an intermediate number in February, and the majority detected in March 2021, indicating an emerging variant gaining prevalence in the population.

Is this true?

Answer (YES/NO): NO